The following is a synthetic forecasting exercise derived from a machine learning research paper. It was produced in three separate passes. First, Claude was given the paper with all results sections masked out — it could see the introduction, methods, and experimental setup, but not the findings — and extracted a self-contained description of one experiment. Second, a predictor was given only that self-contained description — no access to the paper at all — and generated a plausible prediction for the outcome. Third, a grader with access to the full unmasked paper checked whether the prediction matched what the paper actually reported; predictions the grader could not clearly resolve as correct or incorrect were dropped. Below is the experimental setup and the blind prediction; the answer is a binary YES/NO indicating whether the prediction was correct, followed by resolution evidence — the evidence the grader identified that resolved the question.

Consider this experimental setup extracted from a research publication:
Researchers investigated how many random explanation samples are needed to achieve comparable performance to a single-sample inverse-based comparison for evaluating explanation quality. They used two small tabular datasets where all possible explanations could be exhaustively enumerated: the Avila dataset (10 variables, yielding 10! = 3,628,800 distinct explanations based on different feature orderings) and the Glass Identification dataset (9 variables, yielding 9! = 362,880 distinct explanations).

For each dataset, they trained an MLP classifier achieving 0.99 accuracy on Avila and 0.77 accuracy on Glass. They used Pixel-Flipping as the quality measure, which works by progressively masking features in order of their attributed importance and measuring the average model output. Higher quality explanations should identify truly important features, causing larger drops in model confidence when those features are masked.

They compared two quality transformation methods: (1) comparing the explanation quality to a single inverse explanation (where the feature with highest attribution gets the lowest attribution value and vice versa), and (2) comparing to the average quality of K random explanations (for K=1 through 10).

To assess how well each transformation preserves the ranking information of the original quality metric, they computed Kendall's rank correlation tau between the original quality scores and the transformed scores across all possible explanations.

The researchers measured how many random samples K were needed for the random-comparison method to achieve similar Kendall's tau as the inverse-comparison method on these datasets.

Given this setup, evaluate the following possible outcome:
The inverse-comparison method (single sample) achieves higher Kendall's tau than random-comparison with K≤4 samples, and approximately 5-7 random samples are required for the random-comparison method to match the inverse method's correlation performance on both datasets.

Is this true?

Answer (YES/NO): NO